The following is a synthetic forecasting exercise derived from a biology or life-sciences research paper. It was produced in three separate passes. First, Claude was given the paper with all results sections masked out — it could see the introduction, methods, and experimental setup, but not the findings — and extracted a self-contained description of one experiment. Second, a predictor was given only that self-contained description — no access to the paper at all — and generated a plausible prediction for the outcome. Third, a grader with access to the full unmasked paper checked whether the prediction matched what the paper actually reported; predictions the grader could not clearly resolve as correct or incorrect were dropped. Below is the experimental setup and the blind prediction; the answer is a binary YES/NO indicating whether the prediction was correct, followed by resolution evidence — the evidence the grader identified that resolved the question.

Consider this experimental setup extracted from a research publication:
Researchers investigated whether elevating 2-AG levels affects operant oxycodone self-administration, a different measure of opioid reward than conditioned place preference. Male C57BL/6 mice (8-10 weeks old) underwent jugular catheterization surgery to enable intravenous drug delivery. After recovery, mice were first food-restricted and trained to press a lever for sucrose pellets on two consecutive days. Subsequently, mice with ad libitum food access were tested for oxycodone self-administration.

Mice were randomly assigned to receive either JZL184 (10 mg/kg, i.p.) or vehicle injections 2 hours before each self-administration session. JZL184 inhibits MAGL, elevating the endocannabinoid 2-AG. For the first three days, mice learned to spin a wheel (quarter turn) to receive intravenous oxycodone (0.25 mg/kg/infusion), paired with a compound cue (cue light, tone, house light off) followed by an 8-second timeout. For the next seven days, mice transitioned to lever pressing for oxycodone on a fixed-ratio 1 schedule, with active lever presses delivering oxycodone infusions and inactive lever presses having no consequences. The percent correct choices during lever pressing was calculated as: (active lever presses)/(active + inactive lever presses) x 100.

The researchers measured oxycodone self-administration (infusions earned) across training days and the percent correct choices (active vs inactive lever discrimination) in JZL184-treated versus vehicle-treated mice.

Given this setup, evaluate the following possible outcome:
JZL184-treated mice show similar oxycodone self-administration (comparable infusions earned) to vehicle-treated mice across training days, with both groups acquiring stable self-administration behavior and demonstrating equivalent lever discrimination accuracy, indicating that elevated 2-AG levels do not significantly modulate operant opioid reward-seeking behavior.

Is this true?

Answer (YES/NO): NO